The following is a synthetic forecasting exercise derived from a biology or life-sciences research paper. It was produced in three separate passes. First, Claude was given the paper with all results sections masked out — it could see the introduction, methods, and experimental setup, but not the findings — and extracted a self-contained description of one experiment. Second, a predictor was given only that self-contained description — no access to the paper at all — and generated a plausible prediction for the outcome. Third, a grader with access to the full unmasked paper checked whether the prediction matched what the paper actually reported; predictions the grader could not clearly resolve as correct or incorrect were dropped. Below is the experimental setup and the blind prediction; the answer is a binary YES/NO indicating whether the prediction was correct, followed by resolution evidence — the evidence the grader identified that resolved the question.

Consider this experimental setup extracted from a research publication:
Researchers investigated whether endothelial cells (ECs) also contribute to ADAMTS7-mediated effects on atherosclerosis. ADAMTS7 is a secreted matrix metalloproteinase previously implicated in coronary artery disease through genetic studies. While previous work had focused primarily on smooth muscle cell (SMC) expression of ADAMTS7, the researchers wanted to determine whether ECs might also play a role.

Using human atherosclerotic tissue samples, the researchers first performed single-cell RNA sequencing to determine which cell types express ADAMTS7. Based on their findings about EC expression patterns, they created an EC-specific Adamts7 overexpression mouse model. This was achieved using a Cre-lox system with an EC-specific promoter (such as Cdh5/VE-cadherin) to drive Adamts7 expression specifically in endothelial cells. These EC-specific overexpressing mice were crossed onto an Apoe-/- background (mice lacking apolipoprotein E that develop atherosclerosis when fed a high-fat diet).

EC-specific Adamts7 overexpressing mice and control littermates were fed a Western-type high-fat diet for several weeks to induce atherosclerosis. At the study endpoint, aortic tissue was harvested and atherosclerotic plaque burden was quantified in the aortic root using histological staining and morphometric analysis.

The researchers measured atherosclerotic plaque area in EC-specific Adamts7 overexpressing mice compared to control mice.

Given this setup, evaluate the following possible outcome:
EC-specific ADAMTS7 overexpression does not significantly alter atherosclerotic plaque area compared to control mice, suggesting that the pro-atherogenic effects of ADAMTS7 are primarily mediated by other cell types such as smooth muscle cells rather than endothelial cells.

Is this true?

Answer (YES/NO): NO